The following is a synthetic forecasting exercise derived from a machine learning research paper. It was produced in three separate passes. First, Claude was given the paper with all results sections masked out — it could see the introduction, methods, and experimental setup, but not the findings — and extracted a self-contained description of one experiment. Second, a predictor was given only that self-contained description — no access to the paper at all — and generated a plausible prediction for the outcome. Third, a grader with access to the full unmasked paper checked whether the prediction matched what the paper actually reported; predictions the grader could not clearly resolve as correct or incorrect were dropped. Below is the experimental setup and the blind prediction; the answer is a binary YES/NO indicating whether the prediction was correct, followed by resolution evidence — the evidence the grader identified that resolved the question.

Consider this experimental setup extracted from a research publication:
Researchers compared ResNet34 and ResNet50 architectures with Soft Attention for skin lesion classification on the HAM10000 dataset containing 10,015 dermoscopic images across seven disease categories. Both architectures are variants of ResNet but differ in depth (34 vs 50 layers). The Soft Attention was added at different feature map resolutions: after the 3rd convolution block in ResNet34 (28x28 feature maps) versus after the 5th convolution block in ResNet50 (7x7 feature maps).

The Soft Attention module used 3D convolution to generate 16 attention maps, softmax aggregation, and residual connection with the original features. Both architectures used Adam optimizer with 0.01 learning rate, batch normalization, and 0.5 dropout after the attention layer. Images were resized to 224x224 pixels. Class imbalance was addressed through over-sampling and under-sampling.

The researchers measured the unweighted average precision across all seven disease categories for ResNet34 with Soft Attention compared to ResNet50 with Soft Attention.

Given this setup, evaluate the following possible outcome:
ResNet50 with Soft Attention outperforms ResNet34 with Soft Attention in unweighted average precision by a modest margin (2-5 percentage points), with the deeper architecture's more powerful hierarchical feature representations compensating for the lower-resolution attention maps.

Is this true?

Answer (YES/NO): NO